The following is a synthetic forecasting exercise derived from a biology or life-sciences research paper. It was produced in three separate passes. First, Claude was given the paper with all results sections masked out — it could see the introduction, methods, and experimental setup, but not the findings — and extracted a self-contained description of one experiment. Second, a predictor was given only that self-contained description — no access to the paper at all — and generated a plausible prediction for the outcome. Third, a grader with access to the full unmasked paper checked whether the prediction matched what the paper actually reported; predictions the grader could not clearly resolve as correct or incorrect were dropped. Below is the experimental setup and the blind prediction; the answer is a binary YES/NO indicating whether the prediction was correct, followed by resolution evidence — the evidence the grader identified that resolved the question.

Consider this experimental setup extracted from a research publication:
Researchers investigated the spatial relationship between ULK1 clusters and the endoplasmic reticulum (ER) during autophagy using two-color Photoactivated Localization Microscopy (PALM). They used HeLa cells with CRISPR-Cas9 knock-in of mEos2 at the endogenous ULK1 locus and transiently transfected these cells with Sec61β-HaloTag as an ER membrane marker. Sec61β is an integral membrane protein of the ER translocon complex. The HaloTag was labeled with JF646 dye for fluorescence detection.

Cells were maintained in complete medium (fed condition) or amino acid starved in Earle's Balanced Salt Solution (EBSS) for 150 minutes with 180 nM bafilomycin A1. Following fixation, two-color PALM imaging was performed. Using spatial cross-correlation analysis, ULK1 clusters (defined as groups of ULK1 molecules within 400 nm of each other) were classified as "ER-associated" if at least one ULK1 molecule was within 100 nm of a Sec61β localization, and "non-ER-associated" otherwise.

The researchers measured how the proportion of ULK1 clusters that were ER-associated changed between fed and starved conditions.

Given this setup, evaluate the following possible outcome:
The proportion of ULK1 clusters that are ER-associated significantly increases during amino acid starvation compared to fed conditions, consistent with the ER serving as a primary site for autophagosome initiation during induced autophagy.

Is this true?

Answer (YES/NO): NO